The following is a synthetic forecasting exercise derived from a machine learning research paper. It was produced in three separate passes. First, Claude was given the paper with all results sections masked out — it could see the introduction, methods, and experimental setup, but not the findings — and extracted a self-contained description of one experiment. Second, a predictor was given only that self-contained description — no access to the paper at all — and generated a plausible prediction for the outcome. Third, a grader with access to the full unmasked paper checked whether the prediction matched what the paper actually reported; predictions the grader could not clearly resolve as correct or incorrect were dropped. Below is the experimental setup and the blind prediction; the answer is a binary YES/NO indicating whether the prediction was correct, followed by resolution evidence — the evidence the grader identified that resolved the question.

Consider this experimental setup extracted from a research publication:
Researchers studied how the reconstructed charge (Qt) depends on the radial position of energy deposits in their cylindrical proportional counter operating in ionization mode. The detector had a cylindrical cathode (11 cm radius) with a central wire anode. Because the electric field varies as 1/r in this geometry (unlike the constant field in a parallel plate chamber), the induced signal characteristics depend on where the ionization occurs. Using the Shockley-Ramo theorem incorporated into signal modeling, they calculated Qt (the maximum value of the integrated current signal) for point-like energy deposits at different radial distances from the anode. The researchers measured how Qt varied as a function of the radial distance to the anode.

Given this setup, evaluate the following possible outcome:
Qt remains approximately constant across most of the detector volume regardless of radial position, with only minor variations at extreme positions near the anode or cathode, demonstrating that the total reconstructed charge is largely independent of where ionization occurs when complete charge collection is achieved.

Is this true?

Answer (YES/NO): NO